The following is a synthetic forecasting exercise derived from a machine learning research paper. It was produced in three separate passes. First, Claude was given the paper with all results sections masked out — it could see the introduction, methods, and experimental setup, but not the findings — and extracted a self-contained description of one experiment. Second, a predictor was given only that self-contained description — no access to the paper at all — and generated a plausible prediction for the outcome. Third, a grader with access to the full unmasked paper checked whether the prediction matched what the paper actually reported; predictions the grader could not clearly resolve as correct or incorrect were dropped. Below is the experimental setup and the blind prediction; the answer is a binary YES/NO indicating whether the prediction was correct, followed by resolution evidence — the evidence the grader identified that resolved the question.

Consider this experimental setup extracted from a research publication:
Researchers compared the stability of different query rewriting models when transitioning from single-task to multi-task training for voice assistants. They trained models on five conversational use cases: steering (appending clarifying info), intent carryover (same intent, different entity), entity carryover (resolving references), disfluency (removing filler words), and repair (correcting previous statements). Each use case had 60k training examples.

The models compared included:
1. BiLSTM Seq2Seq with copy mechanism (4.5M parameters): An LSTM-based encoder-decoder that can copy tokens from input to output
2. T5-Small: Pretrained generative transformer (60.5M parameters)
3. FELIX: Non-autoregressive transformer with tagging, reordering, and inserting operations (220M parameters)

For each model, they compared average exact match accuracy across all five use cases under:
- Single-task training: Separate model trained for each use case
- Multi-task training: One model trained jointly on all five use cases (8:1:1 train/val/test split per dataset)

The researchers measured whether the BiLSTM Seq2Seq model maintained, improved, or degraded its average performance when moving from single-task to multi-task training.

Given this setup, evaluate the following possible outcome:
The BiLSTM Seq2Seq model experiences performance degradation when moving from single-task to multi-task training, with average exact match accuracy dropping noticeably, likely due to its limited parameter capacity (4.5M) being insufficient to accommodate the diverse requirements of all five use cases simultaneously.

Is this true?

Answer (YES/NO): NO